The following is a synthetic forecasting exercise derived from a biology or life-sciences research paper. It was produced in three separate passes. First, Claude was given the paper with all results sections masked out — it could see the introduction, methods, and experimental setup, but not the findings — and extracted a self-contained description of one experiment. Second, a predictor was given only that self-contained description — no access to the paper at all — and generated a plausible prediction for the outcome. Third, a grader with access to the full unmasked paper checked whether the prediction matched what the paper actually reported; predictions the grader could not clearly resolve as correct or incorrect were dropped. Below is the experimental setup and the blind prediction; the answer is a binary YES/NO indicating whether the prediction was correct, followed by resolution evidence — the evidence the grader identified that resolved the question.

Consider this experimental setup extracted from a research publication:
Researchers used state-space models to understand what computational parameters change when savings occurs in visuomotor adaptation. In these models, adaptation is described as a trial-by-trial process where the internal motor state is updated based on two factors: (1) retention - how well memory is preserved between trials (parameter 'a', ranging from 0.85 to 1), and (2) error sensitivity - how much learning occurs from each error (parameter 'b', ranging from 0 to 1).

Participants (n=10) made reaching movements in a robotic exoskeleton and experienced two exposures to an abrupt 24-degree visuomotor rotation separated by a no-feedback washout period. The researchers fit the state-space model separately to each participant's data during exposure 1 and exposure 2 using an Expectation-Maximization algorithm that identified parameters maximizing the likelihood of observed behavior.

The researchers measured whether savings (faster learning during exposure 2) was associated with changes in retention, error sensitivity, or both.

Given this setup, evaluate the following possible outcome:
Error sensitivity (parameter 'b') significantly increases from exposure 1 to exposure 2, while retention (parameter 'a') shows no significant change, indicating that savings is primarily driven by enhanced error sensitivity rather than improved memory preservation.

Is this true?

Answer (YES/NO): YES